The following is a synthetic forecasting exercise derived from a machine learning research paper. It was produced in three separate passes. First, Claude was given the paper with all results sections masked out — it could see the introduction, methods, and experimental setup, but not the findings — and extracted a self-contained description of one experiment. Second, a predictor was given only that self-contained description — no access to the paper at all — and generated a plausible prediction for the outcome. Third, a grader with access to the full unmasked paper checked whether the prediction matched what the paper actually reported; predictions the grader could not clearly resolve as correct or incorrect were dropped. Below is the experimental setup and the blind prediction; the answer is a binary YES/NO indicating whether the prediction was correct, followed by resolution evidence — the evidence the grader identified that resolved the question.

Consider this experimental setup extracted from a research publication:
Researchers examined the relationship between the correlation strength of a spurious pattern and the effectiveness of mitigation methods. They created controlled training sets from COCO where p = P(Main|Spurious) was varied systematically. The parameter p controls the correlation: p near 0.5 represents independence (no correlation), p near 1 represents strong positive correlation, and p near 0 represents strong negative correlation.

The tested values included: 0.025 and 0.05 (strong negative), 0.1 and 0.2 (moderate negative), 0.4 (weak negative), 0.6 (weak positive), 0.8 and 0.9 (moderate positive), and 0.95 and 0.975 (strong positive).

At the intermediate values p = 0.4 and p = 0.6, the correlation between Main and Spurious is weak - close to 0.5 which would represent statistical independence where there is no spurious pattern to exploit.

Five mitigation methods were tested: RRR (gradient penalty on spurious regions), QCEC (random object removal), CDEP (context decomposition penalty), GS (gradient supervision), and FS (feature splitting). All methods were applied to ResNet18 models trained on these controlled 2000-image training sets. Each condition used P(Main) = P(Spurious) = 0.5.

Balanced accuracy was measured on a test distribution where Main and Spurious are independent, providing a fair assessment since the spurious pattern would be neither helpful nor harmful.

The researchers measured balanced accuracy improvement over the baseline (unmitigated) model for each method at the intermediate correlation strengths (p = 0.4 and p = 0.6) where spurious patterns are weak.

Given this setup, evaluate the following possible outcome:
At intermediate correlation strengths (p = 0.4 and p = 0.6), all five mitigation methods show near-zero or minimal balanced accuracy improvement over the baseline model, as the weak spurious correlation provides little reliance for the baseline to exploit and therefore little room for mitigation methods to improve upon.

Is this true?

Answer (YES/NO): YES